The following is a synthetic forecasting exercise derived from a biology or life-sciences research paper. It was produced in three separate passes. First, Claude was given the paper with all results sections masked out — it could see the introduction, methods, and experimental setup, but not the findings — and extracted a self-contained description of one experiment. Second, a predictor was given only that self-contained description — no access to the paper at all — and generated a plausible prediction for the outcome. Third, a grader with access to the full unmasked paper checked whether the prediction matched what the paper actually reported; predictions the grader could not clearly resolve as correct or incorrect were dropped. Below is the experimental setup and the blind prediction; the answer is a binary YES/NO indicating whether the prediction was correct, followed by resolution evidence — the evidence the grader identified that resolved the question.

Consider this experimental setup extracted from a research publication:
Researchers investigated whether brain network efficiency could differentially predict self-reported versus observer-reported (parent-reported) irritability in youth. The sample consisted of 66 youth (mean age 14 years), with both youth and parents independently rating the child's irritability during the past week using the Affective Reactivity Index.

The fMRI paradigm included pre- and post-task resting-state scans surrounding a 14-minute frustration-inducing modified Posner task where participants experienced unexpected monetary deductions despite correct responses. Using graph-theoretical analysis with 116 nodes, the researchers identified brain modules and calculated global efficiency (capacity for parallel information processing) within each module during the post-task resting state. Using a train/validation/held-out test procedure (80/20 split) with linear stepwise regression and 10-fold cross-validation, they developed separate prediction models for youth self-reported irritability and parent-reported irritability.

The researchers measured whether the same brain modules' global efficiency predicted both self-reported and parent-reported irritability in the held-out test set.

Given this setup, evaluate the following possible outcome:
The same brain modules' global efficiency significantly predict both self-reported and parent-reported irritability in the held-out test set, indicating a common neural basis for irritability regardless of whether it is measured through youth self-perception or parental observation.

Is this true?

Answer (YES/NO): NO